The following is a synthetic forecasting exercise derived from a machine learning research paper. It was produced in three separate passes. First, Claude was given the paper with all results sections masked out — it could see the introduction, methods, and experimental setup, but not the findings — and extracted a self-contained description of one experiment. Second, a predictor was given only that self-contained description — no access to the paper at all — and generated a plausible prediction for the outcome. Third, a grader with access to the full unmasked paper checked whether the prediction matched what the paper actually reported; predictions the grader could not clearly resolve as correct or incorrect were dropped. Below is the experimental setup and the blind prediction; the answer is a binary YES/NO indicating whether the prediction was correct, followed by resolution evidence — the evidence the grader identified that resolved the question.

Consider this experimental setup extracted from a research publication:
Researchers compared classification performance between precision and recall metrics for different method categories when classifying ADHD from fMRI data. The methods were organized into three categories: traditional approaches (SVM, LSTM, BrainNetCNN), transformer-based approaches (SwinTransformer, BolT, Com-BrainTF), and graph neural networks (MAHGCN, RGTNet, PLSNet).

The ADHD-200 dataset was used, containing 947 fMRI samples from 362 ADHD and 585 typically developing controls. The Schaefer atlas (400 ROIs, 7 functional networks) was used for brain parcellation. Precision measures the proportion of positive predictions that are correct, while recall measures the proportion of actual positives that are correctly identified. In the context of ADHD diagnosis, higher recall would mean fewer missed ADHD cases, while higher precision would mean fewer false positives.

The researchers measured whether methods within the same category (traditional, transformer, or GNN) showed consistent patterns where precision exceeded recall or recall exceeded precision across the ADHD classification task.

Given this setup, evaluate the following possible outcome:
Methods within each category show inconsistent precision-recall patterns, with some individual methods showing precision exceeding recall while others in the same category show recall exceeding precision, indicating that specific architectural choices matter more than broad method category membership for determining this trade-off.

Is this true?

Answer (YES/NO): NO